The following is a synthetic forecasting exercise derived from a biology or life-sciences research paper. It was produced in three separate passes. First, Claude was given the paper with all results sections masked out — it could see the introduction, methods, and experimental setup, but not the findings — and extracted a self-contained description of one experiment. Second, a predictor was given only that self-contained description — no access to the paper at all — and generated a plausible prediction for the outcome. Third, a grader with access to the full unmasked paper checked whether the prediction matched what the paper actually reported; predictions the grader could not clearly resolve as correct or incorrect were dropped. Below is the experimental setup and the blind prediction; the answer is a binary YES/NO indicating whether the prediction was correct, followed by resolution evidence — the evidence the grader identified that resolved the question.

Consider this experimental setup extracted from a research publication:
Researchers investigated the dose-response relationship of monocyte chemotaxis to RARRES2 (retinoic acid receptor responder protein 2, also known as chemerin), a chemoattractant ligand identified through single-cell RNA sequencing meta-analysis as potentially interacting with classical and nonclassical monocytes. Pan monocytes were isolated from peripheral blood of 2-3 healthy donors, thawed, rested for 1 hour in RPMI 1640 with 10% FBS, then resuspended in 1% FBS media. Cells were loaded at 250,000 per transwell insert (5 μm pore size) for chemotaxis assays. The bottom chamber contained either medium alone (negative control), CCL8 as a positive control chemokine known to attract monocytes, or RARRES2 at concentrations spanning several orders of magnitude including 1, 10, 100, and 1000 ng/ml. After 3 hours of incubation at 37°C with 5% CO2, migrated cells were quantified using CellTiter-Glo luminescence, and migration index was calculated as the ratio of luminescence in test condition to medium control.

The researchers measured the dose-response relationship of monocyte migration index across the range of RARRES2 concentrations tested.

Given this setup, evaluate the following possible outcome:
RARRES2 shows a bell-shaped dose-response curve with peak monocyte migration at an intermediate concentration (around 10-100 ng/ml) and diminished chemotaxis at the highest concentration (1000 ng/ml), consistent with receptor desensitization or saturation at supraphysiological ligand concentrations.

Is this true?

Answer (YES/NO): NO